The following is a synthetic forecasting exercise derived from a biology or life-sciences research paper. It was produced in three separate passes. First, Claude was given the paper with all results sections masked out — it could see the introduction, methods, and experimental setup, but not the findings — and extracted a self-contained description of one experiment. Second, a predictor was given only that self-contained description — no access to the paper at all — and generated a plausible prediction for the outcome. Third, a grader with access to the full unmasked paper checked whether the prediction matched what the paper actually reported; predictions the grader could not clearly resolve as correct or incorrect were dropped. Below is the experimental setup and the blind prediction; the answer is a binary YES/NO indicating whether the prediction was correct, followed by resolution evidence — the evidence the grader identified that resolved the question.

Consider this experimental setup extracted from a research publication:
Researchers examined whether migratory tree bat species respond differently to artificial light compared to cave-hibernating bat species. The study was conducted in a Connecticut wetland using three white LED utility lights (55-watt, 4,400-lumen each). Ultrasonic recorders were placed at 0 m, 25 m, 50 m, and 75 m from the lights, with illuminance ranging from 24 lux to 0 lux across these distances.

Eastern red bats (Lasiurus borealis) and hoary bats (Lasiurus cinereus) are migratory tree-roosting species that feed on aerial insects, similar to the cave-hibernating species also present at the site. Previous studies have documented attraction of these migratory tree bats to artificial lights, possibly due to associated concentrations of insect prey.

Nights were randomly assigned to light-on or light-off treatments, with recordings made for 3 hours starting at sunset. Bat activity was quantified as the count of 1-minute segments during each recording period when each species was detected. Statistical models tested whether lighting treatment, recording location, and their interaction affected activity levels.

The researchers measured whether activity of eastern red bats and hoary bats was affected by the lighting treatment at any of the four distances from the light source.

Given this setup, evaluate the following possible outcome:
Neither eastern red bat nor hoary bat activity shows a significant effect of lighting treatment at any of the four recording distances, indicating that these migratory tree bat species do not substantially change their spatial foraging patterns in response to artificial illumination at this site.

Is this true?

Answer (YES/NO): YES